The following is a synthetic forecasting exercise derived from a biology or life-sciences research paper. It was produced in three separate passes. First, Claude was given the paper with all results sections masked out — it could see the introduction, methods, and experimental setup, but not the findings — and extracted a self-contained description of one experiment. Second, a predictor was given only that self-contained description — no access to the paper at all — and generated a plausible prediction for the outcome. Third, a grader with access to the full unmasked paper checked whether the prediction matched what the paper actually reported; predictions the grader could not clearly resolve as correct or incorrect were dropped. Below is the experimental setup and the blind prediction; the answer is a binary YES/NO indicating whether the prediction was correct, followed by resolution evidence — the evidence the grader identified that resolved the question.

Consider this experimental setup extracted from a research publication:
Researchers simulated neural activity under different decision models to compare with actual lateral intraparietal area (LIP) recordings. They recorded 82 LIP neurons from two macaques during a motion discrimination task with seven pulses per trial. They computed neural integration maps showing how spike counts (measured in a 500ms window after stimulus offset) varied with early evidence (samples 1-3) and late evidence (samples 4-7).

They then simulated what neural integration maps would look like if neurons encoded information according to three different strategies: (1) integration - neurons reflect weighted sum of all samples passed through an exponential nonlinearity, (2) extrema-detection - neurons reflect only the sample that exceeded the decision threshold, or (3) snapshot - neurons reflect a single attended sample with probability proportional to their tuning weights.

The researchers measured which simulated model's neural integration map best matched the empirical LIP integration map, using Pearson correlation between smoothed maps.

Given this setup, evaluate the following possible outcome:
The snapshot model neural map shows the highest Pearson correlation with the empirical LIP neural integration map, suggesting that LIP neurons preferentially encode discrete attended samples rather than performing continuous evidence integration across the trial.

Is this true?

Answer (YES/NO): NO